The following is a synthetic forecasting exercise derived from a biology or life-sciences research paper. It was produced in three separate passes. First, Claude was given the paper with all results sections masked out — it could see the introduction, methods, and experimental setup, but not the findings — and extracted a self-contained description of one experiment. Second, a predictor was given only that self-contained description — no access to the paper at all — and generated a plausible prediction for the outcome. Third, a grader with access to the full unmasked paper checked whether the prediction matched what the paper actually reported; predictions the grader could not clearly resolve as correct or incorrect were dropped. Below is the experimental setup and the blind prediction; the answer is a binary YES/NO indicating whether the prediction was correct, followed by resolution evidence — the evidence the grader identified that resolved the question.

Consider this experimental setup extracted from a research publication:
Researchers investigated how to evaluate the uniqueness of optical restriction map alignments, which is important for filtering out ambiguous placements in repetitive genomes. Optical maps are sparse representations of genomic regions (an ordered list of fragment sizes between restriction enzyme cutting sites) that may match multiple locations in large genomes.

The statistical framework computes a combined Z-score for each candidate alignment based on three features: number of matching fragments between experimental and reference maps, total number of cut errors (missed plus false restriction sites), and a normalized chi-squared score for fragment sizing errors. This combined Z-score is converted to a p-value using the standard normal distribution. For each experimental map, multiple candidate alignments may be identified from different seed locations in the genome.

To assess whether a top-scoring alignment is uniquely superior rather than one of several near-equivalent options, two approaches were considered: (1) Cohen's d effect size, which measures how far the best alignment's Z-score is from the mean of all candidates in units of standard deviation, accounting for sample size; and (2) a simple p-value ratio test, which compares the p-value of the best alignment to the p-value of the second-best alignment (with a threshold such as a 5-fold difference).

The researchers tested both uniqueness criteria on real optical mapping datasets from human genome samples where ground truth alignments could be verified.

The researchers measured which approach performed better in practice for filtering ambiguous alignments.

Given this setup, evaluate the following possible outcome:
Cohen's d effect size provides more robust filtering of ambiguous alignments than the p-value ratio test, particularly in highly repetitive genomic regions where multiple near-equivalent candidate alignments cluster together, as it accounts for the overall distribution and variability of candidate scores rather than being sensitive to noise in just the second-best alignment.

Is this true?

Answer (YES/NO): NO